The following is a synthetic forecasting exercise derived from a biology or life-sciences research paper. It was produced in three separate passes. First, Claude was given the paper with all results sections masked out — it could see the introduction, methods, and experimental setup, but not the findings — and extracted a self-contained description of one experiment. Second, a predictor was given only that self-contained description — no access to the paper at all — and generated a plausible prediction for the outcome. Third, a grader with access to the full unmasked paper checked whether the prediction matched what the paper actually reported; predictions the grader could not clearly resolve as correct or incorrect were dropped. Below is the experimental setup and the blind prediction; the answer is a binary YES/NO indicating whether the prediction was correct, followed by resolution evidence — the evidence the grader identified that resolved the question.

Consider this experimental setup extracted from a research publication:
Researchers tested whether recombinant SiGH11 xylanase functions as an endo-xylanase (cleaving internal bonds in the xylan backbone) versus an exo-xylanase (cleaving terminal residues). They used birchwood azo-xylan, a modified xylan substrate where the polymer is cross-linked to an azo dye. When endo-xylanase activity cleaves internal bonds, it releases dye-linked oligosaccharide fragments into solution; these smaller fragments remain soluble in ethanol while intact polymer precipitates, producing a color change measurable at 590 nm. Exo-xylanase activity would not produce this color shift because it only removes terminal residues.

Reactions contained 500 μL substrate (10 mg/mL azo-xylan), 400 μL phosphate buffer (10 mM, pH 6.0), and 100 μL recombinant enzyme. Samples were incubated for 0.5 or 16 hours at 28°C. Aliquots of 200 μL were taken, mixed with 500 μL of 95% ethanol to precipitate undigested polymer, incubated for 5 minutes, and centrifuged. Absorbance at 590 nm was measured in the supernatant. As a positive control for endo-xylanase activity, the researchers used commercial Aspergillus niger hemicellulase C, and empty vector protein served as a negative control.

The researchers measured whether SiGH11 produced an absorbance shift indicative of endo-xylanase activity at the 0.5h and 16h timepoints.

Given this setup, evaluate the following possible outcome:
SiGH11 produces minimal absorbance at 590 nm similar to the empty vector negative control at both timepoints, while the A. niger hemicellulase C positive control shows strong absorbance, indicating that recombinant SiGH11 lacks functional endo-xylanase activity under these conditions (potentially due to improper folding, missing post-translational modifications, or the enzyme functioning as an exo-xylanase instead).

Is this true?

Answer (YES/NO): NO